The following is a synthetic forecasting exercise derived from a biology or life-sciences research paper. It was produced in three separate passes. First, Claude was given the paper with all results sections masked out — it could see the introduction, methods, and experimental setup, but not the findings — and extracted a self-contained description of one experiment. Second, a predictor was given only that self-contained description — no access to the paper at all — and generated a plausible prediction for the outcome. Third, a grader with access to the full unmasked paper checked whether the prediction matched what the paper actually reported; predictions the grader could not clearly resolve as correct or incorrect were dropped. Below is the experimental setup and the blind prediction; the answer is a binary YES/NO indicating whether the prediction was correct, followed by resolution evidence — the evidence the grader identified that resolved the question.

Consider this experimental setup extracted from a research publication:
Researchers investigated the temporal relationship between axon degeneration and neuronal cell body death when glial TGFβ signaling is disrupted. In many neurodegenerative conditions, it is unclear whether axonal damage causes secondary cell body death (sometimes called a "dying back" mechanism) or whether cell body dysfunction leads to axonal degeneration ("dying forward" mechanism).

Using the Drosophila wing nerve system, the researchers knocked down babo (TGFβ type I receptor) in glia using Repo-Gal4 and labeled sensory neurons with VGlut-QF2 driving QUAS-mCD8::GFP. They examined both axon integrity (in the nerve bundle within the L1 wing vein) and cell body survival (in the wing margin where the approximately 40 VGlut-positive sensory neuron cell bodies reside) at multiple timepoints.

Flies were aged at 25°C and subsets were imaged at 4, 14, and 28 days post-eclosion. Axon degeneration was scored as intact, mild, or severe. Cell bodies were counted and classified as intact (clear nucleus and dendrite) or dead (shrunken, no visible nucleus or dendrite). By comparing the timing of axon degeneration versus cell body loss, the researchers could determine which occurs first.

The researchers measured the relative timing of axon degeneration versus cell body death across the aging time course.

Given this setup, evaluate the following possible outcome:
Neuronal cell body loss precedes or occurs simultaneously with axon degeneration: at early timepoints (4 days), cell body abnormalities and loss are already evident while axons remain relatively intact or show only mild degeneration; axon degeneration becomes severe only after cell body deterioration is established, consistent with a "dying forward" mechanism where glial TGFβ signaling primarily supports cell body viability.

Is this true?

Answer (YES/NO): NO